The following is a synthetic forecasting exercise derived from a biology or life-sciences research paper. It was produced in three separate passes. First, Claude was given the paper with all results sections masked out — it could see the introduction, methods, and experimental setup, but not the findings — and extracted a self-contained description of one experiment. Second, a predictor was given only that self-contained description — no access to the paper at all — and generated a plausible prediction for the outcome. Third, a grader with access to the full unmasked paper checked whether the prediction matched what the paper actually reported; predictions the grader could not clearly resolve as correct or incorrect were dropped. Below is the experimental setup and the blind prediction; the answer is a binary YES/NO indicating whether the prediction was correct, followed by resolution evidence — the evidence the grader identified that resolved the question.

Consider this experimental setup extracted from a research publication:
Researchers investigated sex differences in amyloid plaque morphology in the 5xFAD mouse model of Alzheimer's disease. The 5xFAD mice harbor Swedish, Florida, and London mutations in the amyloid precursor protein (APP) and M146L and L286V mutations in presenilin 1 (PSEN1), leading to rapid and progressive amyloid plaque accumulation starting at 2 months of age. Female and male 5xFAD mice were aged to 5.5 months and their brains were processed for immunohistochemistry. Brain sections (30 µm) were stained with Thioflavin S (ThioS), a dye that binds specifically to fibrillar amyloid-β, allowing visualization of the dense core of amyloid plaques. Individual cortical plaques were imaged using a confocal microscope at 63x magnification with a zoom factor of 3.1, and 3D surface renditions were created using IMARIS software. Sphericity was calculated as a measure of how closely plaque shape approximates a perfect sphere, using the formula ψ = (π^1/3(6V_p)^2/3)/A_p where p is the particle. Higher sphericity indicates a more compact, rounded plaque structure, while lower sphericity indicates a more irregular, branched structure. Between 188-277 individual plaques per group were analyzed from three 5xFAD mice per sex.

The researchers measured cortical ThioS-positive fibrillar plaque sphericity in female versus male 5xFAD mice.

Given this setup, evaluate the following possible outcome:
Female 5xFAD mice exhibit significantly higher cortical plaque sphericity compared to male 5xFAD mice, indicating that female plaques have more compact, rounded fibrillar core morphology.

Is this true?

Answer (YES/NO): NO